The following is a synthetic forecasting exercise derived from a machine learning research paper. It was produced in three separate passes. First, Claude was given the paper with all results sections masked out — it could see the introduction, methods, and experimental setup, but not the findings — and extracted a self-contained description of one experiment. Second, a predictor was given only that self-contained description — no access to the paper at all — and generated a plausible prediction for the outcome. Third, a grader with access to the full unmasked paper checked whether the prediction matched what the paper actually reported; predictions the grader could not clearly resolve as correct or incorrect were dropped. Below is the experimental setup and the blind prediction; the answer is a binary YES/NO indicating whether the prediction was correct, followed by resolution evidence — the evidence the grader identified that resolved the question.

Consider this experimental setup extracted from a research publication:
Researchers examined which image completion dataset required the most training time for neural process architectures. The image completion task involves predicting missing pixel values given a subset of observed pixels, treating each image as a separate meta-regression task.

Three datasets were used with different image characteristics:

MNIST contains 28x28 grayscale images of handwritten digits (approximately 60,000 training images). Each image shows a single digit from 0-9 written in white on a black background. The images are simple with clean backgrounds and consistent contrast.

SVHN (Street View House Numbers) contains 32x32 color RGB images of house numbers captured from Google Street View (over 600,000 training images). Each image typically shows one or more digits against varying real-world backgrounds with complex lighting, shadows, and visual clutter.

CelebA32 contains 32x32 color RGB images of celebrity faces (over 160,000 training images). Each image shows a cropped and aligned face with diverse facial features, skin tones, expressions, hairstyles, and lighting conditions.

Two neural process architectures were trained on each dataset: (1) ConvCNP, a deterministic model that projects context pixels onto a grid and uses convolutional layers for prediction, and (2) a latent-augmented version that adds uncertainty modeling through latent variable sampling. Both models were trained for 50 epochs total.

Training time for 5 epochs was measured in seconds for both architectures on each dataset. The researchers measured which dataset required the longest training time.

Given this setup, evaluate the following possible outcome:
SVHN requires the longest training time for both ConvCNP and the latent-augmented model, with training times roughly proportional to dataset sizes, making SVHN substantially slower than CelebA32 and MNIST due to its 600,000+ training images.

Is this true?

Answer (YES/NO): NO